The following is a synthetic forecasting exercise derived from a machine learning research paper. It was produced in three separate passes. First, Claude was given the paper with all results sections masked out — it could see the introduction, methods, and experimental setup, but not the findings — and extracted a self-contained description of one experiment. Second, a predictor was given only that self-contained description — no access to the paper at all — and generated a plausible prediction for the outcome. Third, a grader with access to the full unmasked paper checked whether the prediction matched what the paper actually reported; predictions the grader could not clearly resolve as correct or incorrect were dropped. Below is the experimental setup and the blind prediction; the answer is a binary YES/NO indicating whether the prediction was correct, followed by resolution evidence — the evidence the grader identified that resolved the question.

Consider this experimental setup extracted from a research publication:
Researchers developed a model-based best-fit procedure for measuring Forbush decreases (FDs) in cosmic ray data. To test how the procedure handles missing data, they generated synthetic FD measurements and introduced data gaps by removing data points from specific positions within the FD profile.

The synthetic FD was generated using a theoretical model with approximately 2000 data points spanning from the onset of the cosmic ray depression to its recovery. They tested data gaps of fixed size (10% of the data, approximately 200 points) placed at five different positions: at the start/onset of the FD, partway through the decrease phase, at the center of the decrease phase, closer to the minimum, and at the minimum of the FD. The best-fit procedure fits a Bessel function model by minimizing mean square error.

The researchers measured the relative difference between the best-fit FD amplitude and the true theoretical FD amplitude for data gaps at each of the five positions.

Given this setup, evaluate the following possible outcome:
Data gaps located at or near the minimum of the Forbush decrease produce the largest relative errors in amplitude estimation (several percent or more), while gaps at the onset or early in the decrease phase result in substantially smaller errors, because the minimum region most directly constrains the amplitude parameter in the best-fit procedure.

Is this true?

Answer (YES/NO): YES